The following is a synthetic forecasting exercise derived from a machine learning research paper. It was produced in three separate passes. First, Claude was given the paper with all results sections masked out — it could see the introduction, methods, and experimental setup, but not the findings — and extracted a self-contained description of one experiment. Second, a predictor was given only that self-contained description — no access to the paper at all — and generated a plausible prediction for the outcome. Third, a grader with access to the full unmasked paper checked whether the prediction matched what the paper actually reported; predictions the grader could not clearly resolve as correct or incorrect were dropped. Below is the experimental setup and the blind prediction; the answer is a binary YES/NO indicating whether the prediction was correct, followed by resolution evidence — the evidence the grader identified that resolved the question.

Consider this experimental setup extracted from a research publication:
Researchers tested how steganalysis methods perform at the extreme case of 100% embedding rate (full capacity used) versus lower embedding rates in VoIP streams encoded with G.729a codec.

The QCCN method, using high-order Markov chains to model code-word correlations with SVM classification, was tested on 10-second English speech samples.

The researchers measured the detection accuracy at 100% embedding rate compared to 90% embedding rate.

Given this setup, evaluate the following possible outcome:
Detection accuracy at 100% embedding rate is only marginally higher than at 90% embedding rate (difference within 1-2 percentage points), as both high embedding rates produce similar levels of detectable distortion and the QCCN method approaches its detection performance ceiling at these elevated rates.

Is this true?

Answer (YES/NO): NO